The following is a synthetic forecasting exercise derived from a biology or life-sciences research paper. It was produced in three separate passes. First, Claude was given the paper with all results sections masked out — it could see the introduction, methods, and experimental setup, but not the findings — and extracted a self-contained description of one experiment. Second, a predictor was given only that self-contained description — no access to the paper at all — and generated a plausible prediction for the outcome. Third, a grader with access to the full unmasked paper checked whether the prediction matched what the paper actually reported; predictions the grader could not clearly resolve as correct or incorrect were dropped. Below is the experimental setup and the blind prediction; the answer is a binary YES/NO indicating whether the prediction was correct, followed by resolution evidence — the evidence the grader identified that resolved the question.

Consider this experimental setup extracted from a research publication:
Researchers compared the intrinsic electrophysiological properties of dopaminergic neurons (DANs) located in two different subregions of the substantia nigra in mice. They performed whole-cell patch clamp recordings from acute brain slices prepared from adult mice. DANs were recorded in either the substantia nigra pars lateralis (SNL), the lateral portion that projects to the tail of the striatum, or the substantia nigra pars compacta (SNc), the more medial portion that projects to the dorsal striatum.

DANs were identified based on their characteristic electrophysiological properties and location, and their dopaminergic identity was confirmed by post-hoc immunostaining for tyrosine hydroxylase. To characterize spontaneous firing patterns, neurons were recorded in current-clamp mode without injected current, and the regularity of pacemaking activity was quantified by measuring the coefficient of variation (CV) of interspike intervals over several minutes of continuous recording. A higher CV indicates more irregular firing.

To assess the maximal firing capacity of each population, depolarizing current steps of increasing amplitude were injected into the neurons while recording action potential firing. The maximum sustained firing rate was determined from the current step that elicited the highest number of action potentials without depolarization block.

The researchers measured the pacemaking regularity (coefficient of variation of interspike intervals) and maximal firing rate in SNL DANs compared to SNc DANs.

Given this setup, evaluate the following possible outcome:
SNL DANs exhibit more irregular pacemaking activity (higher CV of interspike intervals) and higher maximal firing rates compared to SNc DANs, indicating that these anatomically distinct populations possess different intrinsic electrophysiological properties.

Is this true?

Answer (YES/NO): YES